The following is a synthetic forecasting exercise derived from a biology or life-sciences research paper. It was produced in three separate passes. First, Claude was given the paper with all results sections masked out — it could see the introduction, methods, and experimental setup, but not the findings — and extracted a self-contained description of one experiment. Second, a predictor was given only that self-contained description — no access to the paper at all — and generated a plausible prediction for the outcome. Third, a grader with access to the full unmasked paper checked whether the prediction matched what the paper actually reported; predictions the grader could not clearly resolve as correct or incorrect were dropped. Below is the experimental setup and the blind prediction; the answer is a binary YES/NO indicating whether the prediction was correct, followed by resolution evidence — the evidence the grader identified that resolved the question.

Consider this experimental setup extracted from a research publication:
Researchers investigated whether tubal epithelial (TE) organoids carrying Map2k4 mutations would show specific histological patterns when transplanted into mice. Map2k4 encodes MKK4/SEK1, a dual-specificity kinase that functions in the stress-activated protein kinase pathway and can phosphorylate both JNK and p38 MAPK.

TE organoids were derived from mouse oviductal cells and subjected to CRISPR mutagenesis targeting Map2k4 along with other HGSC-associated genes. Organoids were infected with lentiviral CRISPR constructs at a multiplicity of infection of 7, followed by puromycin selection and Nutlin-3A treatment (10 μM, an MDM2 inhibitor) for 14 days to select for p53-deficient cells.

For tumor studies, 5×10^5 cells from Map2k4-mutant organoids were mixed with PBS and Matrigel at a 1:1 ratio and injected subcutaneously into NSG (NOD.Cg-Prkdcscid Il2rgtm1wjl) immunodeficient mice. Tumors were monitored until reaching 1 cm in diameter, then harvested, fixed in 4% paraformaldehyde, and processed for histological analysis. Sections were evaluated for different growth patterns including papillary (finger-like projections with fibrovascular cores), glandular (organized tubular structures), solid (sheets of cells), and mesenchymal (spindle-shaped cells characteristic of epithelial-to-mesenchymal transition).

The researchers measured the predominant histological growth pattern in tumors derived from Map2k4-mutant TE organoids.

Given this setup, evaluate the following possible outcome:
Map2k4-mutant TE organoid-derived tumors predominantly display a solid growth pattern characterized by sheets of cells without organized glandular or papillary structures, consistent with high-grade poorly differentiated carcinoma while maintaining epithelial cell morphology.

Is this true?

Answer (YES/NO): NO